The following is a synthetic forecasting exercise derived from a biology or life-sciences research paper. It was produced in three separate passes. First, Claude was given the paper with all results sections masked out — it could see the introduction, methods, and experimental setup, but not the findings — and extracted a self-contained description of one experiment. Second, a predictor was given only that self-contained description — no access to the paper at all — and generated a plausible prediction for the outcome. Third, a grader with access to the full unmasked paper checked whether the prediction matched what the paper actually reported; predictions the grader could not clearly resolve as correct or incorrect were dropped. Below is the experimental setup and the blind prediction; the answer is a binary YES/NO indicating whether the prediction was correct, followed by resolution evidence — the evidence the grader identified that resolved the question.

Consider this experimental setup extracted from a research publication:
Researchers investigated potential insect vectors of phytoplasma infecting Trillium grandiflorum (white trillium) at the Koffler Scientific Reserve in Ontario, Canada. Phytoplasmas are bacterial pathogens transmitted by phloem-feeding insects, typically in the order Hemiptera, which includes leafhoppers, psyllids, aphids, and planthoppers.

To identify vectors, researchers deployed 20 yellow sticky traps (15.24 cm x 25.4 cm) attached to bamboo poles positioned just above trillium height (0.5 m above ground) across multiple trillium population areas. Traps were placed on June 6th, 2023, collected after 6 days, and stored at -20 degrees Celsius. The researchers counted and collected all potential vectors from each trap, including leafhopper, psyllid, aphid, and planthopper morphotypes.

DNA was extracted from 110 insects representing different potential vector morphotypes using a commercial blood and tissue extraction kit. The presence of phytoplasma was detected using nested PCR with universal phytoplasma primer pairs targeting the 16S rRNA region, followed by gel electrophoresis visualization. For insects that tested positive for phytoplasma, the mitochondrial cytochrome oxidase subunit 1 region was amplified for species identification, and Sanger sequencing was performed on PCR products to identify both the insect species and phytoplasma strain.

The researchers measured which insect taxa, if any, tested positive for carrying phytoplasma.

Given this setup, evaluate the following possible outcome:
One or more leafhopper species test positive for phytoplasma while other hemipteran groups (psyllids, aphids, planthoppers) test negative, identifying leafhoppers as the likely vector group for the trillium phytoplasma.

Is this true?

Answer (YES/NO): YES